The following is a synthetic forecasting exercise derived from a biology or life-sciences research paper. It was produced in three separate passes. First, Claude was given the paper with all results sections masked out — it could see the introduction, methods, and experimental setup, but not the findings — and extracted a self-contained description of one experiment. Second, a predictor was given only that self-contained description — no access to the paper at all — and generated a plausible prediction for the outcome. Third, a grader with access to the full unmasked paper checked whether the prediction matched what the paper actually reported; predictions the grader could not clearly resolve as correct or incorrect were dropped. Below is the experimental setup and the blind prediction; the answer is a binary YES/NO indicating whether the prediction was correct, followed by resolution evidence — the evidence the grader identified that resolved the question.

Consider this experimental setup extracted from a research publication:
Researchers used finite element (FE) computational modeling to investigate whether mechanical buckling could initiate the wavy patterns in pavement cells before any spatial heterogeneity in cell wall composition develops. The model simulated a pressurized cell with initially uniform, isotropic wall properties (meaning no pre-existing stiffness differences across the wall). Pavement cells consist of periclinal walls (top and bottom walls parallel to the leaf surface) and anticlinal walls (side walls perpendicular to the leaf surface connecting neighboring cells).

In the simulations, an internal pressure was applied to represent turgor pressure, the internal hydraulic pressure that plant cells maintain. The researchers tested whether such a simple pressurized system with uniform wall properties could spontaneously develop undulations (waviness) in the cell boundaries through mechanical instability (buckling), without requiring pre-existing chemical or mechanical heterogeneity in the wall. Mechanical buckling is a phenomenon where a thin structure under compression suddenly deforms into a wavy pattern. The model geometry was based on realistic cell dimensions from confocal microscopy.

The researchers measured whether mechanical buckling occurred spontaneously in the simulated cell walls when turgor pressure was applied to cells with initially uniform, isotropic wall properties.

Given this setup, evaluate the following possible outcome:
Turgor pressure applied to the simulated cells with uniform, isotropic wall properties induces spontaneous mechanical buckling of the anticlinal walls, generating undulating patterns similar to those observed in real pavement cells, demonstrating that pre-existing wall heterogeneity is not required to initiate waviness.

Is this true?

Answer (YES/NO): YES